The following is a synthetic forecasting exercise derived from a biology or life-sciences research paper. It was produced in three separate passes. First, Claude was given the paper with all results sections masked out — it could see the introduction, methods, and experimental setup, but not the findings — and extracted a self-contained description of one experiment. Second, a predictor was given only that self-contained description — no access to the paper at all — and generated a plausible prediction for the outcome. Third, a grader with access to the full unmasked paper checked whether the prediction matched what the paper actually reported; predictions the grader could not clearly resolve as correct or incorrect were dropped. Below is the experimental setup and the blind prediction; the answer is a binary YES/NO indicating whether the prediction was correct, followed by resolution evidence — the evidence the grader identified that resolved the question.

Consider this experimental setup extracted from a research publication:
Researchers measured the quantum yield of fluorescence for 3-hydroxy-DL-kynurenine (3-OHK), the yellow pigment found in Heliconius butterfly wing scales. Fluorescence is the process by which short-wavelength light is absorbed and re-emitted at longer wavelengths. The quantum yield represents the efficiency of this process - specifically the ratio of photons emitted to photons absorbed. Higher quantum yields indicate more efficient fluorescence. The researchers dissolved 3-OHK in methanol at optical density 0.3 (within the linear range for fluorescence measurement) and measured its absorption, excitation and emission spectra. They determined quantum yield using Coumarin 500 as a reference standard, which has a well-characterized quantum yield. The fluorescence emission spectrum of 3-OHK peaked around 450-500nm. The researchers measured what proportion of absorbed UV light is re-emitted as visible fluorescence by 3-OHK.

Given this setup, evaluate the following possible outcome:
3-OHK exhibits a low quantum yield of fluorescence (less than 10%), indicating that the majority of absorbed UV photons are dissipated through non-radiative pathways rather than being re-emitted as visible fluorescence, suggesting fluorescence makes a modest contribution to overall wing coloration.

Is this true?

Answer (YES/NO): NO